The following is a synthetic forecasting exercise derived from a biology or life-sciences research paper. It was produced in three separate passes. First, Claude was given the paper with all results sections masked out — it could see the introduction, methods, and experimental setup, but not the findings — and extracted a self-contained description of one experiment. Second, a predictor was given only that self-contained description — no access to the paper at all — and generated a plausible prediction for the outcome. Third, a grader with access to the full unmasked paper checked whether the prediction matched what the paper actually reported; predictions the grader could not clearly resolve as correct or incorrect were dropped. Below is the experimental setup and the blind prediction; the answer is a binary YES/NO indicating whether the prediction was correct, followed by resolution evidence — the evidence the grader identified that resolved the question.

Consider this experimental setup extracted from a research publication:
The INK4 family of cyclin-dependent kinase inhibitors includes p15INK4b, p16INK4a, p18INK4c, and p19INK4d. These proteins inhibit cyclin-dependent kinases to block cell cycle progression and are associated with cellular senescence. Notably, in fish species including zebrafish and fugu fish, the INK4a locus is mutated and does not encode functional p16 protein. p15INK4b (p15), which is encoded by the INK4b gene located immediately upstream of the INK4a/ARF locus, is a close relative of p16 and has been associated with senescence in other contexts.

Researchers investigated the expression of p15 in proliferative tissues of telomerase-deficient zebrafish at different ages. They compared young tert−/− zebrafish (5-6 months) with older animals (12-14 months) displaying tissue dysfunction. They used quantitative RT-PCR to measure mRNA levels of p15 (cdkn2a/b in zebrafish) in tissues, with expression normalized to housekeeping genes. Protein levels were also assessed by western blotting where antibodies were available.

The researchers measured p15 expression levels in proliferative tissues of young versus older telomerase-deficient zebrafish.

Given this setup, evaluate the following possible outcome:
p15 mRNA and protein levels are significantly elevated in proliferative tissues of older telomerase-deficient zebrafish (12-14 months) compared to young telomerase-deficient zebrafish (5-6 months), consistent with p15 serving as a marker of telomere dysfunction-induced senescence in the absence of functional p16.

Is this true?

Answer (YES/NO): YES